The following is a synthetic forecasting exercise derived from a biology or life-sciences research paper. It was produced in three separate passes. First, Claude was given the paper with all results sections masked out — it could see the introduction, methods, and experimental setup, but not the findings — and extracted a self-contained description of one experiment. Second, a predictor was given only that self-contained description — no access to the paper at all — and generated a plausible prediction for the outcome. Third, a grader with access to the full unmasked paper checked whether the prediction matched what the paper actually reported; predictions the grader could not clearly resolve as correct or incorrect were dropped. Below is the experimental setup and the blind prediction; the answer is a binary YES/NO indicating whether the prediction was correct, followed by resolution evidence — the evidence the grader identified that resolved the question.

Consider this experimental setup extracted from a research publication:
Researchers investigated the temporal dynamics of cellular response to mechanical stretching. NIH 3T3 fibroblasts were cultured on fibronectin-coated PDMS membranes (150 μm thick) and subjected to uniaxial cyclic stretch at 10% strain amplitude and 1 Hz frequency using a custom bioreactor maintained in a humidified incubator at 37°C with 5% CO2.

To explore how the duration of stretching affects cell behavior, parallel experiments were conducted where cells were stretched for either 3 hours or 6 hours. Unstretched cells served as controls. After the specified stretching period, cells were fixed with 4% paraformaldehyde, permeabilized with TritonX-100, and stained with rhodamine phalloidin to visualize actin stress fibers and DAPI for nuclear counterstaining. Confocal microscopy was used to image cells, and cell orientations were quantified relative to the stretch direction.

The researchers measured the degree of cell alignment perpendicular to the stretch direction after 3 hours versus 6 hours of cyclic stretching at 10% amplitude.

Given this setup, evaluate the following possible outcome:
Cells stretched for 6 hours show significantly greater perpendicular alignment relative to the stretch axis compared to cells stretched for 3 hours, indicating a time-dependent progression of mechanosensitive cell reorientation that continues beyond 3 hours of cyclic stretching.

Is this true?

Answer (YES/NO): YES